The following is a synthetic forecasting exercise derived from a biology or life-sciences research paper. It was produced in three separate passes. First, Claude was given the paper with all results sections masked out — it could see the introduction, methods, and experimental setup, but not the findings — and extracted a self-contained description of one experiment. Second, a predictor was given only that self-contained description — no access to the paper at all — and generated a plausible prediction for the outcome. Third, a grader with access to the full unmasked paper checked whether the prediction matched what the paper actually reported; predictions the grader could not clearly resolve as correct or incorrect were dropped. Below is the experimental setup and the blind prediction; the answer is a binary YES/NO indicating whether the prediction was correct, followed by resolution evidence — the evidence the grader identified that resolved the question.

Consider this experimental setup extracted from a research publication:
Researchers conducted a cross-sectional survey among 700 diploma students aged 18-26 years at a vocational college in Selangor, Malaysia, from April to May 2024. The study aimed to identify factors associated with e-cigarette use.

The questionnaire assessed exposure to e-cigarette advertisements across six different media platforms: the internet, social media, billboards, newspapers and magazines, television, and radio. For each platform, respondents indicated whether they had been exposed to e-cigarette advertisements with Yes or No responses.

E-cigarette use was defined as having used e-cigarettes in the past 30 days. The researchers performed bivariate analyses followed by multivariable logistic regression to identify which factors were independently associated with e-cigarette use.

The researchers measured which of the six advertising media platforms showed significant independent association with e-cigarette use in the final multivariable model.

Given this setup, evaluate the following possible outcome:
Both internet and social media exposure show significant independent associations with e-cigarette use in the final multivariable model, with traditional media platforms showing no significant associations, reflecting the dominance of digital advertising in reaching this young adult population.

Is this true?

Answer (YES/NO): NO